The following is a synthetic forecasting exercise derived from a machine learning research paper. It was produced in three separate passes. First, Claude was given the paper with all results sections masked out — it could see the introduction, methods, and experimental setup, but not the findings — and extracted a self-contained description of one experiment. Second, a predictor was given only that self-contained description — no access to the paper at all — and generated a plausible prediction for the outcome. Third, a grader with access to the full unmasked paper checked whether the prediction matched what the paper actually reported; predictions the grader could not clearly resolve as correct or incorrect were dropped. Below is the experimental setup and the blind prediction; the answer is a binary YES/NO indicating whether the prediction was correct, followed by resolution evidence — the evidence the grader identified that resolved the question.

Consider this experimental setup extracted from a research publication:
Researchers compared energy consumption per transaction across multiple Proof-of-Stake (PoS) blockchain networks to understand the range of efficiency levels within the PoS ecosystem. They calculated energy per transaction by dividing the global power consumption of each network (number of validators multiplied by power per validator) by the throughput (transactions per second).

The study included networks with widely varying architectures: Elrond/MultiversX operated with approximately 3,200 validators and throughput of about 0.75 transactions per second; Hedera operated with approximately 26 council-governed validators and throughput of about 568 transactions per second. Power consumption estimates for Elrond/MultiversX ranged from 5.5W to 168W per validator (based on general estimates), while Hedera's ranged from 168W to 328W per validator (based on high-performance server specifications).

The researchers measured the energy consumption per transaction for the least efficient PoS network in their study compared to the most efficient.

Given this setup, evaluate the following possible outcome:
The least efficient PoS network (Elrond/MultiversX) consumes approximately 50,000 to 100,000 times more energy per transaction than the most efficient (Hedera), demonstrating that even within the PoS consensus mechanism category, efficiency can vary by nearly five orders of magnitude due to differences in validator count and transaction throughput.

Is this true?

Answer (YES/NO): NO